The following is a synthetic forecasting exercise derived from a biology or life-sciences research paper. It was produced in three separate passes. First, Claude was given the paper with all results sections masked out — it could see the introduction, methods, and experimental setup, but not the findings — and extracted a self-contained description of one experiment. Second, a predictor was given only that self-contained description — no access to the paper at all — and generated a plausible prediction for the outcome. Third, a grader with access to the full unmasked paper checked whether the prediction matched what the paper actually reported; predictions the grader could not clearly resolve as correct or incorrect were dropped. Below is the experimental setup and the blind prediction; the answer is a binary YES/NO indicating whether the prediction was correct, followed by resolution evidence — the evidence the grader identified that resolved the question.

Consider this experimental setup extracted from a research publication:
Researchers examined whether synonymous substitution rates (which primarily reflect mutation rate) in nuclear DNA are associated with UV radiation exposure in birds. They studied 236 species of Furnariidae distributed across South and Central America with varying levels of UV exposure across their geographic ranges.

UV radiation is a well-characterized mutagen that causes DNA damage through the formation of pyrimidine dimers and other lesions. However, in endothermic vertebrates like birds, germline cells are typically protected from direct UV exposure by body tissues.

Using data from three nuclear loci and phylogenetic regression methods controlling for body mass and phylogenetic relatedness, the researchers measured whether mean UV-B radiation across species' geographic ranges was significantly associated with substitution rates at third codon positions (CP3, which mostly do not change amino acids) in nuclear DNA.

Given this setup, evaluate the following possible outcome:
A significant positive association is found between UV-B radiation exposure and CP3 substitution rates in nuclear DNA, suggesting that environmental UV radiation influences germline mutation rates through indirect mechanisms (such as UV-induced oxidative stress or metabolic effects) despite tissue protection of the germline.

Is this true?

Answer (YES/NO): NO